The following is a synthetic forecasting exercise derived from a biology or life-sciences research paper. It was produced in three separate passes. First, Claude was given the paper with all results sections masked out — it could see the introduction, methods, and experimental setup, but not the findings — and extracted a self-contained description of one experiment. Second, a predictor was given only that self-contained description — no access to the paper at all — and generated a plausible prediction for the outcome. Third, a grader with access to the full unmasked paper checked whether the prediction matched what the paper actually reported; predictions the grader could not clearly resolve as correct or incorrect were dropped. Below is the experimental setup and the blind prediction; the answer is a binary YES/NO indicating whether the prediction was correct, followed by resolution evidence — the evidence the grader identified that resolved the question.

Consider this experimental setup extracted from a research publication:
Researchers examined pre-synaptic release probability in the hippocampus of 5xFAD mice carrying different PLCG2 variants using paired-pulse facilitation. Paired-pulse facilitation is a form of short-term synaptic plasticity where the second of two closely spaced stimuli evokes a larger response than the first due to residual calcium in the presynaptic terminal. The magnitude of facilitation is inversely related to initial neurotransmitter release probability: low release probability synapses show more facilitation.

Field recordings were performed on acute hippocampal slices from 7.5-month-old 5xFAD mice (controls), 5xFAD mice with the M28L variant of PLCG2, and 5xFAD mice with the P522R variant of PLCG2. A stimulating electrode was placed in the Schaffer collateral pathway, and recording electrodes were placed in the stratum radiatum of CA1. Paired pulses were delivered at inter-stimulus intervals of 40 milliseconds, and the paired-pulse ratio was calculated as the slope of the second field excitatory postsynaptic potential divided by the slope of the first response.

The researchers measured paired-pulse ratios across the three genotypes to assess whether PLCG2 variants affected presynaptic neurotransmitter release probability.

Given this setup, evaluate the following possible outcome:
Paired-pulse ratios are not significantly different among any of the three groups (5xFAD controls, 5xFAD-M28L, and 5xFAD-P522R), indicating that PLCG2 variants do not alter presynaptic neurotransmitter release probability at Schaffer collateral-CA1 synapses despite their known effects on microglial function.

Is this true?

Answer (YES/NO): YES